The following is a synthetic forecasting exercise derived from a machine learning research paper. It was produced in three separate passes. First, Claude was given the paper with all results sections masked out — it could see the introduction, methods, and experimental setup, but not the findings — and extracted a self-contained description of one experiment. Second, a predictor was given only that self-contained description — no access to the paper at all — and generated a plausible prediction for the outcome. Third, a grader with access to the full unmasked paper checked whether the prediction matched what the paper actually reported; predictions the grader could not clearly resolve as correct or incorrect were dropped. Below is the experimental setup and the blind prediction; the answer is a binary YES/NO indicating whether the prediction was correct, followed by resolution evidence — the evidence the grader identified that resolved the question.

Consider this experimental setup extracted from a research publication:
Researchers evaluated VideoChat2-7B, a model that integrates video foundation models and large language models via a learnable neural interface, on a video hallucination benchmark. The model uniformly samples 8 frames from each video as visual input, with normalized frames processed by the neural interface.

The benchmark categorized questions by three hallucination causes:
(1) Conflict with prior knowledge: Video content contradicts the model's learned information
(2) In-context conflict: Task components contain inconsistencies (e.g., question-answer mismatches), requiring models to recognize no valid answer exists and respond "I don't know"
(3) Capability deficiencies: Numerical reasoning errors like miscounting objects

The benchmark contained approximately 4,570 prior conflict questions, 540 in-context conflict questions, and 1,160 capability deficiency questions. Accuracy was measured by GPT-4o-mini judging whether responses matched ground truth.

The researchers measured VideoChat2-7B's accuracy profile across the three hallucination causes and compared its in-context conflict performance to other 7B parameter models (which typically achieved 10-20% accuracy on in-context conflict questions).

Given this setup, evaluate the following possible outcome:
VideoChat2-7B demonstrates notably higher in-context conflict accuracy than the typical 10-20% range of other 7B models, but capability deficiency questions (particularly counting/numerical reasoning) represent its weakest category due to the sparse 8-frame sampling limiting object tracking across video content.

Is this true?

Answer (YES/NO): NO